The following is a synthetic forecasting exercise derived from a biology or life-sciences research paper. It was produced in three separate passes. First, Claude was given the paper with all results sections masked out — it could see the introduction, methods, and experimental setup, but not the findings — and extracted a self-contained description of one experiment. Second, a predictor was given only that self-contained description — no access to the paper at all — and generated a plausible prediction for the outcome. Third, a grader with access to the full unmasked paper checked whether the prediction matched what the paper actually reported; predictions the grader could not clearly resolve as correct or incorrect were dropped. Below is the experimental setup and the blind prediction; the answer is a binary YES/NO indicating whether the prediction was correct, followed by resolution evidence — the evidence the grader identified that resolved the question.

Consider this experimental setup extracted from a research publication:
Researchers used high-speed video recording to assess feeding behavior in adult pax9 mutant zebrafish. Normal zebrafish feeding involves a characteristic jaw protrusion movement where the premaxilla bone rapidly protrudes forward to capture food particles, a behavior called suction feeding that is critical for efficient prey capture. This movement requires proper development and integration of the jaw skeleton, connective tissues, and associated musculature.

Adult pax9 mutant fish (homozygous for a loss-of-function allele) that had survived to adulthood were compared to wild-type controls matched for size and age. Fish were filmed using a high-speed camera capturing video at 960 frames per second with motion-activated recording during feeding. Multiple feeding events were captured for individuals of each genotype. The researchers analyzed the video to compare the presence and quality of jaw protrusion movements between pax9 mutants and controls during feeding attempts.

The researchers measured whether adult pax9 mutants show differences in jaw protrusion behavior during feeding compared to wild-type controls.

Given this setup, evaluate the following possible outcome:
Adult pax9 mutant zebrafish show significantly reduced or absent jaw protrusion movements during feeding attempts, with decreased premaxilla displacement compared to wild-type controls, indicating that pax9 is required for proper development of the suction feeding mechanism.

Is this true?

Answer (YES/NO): YES